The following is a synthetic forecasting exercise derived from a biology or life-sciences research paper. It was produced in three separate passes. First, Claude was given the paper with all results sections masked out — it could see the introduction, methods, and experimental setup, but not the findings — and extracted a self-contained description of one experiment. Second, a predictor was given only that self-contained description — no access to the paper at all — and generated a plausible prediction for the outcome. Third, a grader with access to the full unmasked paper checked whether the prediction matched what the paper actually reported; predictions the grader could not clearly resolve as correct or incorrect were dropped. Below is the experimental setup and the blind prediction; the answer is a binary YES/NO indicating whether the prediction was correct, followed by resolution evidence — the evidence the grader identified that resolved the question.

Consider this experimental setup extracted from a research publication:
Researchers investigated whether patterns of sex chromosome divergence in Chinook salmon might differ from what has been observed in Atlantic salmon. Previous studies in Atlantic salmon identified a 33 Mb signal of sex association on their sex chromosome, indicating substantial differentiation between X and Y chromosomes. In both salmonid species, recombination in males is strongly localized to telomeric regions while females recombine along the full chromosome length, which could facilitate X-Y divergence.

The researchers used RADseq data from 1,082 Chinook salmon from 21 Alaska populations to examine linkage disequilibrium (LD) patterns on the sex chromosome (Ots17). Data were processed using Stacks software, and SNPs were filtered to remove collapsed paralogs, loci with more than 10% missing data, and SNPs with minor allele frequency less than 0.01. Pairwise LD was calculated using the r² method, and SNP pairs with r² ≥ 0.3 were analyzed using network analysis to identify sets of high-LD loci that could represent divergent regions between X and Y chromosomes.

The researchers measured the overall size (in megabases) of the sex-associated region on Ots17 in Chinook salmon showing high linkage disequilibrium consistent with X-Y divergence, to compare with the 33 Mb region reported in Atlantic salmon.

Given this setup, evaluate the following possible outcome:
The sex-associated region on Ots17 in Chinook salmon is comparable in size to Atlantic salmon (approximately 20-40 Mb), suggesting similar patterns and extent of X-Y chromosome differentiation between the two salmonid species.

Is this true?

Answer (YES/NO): NO